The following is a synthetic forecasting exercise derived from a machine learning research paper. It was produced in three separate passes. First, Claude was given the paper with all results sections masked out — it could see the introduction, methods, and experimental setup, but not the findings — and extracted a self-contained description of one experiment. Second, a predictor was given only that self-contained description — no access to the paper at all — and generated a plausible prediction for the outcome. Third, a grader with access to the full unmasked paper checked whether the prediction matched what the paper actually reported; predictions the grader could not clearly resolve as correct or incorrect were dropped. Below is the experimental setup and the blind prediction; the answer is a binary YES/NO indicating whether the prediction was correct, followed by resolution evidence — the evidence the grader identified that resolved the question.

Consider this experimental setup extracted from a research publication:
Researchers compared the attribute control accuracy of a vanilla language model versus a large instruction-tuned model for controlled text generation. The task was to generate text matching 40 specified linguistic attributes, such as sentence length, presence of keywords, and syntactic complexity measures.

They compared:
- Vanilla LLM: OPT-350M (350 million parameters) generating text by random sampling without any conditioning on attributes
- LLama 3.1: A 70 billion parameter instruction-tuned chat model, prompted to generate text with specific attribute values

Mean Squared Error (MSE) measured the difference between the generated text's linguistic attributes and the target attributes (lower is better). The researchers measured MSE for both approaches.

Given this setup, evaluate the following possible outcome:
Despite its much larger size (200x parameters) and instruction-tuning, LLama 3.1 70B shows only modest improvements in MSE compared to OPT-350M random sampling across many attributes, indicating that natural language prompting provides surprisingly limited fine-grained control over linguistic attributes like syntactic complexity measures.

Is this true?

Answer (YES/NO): NO